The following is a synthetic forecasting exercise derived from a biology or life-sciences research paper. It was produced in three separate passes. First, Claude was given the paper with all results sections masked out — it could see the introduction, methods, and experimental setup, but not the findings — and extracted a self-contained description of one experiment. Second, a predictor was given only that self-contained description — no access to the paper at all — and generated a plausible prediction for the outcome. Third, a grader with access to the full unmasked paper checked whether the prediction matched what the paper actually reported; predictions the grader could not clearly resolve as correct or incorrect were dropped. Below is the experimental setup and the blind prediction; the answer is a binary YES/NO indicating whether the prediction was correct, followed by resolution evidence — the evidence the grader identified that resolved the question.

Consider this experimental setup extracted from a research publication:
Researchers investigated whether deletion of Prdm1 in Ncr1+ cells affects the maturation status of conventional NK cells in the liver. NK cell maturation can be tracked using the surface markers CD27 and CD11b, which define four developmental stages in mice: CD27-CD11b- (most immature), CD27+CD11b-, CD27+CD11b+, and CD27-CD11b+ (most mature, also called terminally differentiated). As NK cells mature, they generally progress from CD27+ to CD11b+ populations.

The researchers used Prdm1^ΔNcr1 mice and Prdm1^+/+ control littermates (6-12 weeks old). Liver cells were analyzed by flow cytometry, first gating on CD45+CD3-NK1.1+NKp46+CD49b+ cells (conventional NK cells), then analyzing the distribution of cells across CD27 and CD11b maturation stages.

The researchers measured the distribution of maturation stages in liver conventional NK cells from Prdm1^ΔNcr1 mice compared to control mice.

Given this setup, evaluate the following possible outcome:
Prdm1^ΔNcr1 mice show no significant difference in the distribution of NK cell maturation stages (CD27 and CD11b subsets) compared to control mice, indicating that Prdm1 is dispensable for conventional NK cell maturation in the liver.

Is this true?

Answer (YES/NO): NO